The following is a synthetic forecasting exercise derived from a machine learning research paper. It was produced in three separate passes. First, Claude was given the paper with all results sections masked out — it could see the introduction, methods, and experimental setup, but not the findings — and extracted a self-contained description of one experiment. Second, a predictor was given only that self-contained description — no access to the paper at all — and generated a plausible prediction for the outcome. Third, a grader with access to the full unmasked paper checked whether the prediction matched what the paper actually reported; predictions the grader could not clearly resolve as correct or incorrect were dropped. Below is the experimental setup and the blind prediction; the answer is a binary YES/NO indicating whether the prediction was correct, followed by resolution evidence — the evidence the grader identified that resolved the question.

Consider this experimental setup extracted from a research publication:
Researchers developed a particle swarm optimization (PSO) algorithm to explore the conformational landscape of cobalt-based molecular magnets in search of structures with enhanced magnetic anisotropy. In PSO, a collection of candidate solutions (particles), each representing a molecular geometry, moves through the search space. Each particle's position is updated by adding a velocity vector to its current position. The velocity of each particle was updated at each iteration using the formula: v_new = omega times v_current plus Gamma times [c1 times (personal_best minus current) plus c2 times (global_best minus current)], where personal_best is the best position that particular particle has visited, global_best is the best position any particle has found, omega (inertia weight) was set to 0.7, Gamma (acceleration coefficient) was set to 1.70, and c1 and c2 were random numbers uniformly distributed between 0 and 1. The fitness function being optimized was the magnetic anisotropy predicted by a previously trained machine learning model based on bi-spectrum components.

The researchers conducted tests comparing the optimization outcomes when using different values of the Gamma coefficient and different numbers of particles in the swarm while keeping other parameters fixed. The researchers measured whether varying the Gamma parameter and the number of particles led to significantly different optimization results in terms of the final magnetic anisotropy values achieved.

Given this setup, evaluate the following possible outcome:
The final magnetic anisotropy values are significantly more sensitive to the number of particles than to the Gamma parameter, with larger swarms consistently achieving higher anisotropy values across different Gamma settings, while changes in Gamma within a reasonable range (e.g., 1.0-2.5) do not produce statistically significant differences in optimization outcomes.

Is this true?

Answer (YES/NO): NO